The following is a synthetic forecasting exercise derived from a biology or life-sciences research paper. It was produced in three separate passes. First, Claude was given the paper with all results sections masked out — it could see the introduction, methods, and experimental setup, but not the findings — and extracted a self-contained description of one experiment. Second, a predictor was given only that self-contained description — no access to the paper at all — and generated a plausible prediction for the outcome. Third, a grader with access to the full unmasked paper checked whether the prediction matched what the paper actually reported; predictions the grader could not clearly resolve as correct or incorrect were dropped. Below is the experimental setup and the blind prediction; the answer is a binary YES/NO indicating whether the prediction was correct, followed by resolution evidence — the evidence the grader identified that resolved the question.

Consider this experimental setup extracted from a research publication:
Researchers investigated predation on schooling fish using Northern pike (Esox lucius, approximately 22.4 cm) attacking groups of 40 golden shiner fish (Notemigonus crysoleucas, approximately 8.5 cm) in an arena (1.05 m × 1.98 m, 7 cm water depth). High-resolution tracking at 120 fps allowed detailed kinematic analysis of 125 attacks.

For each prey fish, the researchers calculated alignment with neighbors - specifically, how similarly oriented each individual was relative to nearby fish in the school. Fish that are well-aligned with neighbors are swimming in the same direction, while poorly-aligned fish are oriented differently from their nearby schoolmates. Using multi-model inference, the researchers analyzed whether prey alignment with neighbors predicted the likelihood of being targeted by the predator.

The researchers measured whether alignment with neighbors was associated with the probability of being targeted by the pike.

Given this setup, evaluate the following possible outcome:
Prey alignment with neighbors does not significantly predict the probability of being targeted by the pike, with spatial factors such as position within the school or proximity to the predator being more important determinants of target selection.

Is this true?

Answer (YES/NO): NO